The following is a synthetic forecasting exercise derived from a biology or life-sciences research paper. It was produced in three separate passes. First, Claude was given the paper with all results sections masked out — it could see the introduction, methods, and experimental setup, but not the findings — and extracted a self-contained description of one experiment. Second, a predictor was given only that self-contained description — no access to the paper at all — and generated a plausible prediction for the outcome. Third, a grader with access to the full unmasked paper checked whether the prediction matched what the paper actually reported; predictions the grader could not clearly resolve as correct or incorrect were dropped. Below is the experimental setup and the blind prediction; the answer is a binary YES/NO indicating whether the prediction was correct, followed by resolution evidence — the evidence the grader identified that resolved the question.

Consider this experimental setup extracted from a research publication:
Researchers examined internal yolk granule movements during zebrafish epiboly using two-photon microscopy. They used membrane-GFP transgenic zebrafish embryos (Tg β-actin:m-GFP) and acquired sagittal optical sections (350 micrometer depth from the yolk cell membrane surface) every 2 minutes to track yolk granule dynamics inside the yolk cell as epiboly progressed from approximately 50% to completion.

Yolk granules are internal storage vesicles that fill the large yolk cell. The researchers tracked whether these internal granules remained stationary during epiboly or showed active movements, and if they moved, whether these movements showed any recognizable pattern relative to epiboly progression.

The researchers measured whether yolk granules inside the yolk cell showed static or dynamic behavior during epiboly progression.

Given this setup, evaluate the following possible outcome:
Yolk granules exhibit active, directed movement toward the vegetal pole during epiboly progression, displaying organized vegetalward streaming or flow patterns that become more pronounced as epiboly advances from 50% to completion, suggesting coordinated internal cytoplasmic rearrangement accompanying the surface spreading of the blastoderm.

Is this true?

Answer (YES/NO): NO